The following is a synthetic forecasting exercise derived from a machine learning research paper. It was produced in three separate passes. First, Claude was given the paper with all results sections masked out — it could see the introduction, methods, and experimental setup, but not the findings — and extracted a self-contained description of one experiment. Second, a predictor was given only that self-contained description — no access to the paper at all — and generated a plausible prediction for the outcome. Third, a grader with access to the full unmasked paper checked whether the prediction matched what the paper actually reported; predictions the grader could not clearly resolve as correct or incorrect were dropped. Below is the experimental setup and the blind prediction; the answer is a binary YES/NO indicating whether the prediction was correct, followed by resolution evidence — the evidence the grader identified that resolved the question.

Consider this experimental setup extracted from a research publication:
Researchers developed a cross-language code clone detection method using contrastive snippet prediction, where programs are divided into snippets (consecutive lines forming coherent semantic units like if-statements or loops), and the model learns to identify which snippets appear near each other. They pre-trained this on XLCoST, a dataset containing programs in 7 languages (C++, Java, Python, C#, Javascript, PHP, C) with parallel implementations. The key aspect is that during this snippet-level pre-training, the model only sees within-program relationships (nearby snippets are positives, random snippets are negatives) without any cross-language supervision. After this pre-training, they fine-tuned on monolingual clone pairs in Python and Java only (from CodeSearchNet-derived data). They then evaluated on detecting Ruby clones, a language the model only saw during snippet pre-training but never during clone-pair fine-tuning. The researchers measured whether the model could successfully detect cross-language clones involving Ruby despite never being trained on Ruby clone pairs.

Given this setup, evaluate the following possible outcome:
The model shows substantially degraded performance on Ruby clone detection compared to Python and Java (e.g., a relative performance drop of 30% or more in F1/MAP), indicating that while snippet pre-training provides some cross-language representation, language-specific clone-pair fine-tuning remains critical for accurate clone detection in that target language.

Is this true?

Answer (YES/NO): NO